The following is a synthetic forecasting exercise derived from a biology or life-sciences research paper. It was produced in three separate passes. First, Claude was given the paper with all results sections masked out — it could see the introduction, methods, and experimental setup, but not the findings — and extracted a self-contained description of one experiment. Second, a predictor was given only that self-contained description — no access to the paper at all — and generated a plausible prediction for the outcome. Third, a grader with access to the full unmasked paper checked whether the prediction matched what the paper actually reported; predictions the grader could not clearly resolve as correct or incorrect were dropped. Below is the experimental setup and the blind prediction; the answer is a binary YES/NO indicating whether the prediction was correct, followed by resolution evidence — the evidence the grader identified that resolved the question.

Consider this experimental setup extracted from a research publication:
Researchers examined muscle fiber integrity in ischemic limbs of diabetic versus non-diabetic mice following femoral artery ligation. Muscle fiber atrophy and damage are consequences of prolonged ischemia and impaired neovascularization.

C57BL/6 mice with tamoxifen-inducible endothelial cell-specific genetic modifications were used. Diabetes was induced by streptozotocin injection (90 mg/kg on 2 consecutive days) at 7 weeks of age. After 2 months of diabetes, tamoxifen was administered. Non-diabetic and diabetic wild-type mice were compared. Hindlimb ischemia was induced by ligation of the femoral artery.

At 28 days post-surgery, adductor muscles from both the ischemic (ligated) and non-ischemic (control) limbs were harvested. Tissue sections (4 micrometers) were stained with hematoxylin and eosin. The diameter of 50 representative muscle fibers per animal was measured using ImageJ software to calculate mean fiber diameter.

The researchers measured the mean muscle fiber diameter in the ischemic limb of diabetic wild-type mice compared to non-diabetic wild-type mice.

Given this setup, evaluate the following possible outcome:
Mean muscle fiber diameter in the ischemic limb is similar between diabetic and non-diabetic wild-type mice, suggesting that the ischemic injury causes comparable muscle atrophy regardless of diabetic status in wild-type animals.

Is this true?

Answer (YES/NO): NO